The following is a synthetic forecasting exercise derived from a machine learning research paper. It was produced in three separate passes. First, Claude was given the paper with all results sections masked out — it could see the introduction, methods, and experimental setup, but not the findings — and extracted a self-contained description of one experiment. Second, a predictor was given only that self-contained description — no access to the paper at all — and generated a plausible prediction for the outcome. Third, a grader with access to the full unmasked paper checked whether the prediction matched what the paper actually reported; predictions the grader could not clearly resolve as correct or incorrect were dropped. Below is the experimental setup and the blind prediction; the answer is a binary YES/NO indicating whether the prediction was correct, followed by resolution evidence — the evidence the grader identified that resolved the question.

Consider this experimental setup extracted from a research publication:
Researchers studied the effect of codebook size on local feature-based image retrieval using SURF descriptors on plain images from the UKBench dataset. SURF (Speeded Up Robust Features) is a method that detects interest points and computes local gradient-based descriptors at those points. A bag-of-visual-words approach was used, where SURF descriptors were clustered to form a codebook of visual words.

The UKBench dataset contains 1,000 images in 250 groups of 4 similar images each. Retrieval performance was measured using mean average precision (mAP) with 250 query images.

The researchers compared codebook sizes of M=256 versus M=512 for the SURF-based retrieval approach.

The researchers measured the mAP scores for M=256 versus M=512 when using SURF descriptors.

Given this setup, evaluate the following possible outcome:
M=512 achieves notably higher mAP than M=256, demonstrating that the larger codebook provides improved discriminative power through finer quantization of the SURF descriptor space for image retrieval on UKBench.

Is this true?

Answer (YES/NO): NO